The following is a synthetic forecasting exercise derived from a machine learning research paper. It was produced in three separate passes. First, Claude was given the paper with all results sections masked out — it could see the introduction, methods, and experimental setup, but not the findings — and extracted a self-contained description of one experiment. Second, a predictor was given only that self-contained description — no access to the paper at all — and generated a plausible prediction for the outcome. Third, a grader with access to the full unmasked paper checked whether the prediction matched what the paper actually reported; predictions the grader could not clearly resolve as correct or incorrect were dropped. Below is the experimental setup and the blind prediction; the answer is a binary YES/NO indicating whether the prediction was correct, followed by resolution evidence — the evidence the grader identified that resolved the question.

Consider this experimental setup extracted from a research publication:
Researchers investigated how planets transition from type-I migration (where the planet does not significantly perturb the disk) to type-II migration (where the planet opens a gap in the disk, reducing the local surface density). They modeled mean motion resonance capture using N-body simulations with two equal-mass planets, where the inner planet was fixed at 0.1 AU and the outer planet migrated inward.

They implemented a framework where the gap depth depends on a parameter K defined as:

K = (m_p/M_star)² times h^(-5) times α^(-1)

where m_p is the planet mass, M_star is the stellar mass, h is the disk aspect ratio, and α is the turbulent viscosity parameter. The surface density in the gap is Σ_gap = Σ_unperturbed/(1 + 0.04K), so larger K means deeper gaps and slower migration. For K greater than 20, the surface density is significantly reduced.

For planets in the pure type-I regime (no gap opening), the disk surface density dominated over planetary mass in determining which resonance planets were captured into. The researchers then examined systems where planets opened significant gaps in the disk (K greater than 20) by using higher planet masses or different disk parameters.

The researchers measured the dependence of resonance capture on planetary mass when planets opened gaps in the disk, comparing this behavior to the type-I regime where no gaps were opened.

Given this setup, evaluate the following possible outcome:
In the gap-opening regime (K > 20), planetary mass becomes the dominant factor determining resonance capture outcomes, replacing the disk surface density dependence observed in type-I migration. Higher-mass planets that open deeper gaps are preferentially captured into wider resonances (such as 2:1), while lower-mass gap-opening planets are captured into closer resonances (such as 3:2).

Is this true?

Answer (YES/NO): NO